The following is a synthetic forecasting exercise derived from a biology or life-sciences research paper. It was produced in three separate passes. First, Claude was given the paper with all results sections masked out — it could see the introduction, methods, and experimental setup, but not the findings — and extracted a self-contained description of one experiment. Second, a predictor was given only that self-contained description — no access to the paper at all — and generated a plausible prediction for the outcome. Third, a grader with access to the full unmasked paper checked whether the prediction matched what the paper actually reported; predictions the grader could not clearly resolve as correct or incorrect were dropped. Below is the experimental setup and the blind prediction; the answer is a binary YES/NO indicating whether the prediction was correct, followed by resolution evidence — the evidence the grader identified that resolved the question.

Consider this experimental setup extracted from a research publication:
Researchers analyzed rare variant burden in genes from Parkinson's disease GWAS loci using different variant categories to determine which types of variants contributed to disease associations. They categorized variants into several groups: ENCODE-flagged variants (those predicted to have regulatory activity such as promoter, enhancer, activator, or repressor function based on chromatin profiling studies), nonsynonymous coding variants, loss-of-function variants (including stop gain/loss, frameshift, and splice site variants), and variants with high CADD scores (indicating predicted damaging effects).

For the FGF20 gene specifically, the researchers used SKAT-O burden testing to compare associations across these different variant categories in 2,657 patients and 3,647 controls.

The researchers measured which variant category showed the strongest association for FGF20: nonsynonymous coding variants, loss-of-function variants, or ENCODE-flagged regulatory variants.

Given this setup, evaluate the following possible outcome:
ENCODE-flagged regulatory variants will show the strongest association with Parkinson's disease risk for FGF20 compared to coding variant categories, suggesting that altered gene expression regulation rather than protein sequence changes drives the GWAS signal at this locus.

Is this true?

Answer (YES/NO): YES